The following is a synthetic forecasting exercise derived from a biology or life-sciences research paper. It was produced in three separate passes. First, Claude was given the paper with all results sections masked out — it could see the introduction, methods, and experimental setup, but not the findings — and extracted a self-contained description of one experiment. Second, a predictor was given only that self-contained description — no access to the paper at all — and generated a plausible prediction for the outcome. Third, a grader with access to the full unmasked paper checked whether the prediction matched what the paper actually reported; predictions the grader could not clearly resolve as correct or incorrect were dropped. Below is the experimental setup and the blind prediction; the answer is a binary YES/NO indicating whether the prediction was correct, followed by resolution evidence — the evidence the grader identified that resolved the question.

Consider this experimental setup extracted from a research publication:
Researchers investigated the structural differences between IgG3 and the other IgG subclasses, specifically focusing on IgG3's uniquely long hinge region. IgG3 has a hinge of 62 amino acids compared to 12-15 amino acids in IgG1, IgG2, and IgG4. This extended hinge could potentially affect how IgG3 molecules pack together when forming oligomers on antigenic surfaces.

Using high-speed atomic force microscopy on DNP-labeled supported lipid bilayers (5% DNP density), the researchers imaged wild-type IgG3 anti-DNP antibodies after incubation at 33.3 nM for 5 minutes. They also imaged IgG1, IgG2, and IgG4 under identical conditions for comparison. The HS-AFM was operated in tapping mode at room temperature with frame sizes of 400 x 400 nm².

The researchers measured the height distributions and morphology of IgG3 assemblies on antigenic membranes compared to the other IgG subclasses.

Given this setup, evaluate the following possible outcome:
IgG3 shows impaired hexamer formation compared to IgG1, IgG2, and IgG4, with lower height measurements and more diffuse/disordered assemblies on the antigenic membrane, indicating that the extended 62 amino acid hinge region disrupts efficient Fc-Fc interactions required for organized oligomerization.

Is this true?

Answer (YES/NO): NO